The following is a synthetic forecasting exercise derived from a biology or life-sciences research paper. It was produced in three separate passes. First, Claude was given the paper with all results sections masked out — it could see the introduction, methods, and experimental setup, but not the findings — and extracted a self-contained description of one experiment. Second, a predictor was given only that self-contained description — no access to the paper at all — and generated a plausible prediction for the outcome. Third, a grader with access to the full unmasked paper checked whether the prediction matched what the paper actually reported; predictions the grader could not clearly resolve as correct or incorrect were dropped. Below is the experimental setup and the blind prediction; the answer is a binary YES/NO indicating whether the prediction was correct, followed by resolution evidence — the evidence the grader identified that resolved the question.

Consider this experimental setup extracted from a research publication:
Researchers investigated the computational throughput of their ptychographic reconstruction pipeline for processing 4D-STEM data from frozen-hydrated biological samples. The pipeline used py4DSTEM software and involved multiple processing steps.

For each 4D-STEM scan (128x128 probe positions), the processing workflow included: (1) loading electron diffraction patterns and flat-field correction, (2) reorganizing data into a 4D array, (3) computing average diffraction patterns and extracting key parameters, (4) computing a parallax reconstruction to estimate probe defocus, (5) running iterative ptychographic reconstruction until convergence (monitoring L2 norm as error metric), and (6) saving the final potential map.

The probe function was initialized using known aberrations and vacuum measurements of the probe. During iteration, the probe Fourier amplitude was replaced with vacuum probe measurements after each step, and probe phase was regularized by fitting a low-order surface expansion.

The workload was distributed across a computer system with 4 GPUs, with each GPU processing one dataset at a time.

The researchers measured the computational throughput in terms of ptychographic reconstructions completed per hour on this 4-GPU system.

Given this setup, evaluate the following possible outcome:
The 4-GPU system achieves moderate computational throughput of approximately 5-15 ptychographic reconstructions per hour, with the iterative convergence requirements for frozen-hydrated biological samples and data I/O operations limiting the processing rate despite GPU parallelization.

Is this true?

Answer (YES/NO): NO